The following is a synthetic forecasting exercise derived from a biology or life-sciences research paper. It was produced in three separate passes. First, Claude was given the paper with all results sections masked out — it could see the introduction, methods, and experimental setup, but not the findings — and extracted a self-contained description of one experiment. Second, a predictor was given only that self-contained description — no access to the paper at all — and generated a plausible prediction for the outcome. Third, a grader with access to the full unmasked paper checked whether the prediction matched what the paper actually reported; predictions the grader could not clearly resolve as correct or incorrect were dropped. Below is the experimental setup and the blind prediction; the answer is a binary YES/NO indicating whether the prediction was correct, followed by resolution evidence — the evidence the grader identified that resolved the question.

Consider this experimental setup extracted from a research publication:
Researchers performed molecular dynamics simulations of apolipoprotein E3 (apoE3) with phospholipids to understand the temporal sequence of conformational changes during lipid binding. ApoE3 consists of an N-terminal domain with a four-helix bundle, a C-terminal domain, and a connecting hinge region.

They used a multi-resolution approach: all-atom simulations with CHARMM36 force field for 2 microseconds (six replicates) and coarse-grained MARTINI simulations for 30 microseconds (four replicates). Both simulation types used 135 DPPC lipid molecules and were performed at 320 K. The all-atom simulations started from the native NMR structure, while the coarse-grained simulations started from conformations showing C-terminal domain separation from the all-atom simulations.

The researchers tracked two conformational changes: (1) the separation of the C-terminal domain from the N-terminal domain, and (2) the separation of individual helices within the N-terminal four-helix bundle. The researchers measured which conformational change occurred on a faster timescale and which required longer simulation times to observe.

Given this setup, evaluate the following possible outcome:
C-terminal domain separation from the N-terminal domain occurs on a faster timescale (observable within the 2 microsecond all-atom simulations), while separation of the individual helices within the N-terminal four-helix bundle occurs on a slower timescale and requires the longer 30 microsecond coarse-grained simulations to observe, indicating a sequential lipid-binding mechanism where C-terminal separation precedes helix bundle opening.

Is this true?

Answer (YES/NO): YES